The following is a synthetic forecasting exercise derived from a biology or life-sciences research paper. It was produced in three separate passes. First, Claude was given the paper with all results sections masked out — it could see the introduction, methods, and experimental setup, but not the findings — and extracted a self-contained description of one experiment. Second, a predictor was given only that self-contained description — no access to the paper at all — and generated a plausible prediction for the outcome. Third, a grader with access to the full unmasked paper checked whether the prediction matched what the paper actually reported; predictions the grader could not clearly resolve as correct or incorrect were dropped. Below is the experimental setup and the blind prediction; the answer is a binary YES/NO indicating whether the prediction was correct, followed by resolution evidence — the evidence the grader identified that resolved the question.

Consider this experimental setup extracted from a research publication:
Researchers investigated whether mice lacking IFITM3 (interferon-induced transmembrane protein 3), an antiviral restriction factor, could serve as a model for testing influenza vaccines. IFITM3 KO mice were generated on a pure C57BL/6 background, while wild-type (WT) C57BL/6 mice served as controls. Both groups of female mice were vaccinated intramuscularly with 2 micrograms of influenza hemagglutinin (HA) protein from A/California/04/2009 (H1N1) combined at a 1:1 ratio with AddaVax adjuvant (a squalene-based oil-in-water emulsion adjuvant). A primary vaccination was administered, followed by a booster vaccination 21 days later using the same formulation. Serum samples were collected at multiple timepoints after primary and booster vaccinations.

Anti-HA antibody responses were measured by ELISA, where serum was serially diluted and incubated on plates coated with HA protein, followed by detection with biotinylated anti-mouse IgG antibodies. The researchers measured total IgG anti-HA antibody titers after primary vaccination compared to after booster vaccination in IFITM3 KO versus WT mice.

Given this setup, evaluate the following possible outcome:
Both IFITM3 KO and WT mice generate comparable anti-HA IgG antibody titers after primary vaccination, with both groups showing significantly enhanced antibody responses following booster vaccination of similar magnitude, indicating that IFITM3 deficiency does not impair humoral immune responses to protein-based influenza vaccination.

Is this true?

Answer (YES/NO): NO